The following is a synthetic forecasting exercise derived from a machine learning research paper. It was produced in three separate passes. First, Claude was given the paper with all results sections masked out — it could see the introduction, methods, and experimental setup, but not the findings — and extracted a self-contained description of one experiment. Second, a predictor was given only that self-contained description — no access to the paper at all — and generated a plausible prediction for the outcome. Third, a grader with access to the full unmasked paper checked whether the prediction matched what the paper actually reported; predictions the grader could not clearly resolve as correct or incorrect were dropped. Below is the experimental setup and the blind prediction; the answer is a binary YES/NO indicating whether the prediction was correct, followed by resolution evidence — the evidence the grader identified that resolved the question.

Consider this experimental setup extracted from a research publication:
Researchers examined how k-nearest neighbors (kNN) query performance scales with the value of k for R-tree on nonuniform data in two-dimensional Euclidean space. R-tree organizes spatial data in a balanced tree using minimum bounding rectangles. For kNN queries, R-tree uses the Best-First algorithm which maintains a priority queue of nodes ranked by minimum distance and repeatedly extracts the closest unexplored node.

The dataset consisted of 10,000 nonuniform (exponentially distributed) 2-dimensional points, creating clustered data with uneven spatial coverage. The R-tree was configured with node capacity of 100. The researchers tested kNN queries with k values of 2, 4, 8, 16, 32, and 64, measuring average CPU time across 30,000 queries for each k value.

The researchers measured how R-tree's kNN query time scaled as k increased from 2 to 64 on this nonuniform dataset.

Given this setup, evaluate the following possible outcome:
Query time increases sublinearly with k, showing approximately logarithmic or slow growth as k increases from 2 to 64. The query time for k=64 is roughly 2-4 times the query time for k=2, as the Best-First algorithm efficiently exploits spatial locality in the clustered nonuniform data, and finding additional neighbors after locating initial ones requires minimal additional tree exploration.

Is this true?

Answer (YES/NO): YES